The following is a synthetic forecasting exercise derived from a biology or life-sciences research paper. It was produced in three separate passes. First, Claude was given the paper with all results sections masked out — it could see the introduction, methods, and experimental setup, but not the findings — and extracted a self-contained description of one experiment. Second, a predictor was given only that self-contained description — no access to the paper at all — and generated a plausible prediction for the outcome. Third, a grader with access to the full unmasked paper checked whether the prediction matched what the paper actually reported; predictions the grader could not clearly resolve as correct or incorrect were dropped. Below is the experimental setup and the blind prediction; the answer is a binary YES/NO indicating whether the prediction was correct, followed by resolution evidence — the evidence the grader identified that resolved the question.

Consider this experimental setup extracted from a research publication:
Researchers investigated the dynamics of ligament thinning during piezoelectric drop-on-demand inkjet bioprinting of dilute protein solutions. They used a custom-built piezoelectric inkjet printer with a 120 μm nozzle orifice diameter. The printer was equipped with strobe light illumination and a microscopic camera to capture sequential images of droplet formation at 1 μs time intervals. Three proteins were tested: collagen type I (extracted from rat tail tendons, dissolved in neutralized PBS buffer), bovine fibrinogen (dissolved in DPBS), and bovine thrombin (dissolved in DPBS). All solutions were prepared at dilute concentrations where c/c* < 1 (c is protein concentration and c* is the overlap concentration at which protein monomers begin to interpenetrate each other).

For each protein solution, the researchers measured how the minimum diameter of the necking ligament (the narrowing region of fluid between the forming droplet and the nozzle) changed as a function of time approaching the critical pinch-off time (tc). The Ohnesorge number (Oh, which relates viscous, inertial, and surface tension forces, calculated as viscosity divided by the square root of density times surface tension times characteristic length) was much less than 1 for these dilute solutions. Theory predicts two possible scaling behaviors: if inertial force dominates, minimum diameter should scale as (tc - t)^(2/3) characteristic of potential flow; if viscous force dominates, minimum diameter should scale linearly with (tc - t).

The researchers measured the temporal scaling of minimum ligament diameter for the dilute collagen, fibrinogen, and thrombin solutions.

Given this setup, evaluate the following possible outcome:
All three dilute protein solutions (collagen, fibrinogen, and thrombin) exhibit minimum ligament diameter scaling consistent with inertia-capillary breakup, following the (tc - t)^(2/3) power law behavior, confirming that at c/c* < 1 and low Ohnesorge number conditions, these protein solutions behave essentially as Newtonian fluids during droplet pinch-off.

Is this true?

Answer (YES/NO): YES